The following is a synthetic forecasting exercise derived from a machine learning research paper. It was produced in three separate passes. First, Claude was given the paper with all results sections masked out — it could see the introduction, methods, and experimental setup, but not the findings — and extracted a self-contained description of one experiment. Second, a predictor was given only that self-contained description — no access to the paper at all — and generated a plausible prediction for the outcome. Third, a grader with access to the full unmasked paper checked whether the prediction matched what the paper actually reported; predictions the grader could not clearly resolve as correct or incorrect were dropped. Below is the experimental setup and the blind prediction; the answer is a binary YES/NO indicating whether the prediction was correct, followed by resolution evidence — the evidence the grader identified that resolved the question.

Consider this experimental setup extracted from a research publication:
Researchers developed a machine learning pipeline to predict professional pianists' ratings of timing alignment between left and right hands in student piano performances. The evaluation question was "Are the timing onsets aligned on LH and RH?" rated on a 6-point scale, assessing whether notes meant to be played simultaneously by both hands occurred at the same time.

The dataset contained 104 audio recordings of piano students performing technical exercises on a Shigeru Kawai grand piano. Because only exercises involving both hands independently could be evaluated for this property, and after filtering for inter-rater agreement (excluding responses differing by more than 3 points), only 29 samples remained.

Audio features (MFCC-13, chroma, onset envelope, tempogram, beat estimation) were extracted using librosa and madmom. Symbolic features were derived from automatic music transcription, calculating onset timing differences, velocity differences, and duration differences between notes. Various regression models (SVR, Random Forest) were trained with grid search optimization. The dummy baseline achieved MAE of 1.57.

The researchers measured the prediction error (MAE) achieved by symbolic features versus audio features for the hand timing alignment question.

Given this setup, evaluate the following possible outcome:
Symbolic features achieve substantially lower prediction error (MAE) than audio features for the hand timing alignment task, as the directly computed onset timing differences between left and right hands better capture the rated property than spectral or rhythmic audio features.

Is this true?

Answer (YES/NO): NO